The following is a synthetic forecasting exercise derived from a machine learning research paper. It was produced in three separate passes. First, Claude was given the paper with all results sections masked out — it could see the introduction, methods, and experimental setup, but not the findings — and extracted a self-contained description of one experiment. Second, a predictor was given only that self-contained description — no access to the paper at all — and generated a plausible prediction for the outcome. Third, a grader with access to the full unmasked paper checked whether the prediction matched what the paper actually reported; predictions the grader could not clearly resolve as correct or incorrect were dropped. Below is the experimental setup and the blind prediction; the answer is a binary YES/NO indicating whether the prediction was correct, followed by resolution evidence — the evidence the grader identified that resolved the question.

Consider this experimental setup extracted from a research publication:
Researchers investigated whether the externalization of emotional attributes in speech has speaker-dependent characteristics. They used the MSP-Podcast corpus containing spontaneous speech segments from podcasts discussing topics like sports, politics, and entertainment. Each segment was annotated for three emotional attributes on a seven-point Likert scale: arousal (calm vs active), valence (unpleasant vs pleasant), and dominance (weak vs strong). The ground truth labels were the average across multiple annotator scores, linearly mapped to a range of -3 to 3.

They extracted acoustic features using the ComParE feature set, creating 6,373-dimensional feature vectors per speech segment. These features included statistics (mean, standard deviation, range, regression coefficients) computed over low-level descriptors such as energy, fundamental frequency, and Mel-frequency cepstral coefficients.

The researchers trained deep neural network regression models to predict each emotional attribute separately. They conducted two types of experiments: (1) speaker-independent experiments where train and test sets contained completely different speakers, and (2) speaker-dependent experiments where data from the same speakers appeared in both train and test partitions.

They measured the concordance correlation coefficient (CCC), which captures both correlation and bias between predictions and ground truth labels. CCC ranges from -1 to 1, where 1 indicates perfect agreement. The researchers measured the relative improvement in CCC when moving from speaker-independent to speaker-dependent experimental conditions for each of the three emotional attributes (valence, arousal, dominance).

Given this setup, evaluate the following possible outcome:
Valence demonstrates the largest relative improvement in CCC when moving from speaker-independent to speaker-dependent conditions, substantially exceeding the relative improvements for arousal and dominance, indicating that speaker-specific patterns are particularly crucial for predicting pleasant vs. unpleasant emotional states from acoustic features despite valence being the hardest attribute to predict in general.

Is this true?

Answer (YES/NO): YES